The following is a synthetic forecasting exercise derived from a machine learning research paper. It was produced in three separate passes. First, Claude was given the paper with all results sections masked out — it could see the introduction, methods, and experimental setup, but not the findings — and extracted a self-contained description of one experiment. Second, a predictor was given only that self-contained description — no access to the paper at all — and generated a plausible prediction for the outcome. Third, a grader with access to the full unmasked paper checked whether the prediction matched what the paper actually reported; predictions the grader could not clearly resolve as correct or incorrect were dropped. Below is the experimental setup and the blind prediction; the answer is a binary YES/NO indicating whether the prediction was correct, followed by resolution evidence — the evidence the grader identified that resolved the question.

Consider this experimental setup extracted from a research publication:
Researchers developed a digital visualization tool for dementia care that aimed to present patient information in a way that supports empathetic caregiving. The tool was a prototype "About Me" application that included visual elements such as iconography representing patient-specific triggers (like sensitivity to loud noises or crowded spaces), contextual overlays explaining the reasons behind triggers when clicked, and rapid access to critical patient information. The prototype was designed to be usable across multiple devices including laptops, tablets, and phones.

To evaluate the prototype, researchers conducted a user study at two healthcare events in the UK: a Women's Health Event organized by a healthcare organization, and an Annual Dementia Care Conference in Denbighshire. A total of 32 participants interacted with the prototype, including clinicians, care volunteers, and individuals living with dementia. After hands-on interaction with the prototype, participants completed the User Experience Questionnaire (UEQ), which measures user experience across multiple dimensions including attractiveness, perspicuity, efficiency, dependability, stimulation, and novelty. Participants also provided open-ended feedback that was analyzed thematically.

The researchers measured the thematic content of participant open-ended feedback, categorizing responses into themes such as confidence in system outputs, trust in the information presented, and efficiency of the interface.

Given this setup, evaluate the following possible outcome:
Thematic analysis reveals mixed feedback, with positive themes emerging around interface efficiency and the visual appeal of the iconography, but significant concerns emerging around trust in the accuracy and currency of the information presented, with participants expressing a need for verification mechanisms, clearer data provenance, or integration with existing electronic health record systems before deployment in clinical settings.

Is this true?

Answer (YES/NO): NO